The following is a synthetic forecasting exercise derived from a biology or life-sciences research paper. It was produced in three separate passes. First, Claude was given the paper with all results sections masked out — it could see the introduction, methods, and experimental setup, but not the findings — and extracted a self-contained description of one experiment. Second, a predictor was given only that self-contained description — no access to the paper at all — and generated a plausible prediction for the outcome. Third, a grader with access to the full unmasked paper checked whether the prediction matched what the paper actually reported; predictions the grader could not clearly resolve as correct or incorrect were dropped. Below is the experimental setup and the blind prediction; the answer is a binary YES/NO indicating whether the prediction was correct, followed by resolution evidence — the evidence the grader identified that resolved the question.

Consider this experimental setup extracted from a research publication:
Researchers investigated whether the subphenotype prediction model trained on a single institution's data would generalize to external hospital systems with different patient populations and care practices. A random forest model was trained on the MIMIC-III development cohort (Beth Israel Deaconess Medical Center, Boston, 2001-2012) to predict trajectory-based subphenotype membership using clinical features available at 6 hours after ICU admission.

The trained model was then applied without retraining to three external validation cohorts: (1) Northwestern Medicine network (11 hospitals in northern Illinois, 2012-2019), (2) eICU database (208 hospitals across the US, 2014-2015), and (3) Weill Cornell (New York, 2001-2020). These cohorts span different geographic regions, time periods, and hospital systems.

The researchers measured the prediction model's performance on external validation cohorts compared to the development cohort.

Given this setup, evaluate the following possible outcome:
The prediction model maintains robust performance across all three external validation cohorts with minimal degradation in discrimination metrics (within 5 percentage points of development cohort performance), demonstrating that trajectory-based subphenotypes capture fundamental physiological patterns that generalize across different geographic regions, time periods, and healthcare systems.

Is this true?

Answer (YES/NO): YES